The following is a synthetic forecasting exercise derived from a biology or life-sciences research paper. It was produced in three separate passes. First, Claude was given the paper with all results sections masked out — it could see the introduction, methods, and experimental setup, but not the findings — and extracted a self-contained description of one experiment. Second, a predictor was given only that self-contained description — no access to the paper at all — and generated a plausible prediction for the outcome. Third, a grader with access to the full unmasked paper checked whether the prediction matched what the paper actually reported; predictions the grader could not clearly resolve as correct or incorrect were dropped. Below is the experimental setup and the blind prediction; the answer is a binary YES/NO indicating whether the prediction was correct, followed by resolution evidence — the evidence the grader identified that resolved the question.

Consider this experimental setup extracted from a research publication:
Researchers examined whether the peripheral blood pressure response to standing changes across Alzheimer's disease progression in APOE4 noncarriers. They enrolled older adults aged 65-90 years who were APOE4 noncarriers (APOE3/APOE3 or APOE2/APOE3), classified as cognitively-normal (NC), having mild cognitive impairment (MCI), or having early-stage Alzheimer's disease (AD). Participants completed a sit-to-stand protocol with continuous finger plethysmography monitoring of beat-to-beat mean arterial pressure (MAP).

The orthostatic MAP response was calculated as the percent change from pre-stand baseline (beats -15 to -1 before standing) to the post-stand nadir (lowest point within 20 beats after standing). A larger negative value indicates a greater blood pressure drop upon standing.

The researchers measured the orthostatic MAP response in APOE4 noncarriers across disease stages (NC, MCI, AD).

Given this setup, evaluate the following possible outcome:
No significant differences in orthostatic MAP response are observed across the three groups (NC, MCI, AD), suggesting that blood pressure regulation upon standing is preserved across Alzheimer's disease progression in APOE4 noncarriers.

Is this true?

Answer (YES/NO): YES